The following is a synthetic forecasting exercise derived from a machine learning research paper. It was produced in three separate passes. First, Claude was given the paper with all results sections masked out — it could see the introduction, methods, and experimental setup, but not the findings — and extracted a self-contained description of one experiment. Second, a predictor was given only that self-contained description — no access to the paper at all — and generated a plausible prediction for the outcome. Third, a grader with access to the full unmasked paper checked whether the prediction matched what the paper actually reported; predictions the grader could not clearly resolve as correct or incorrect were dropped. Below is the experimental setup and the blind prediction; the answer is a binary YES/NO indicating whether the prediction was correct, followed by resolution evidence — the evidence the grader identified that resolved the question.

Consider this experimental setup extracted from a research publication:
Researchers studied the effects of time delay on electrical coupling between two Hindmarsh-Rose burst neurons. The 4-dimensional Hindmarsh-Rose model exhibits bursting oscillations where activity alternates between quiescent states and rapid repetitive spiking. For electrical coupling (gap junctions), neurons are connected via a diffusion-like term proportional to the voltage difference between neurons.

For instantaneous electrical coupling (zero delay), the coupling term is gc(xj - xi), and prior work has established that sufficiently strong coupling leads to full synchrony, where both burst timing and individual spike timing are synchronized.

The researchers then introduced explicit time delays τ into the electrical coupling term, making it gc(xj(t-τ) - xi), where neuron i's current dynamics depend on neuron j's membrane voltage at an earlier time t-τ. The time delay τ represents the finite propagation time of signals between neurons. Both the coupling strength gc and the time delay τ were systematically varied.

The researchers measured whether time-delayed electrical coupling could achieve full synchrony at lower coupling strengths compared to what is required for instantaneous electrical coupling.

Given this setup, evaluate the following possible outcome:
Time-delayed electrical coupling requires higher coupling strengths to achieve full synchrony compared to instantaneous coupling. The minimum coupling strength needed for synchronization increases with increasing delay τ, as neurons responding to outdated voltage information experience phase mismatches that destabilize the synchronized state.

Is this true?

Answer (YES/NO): NO